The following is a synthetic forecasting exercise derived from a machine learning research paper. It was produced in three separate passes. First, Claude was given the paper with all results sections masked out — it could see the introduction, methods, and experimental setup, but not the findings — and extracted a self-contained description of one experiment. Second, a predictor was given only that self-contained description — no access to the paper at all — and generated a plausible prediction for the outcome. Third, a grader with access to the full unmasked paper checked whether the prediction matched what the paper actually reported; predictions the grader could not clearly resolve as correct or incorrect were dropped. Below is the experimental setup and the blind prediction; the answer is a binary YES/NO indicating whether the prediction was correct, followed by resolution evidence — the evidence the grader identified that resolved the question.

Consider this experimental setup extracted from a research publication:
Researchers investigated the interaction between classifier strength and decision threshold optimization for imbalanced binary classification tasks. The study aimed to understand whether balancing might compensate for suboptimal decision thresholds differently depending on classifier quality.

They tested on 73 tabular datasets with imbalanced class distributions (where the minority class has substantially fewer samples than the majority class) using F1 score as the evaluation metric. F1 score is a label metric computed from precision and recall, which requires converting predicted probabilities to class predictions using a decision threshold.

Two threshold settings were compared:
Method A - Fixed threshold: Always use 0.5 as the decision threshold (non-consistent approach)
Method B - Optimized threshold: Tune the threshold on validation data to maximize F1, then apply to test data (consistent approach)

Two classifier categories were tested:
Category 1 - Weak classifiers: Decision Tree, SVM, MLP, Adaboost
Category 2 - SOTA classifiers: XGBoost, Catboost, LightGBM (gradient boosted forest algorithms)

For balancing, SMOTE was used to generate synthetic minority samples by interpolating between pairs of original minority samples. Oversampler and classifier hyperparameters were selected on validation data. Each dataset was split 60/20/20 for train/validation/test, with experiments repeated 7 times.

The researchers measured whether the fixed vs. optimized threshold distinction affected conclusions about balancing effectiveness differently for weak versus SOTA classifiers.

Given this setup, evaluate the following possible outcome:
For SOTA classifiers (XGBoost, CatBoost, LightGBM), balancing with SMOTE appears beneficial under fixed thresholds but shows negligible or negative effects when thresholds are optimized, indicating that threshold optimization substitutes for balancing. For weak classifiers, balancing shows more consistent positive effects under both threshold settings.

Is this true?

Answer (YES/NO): NO